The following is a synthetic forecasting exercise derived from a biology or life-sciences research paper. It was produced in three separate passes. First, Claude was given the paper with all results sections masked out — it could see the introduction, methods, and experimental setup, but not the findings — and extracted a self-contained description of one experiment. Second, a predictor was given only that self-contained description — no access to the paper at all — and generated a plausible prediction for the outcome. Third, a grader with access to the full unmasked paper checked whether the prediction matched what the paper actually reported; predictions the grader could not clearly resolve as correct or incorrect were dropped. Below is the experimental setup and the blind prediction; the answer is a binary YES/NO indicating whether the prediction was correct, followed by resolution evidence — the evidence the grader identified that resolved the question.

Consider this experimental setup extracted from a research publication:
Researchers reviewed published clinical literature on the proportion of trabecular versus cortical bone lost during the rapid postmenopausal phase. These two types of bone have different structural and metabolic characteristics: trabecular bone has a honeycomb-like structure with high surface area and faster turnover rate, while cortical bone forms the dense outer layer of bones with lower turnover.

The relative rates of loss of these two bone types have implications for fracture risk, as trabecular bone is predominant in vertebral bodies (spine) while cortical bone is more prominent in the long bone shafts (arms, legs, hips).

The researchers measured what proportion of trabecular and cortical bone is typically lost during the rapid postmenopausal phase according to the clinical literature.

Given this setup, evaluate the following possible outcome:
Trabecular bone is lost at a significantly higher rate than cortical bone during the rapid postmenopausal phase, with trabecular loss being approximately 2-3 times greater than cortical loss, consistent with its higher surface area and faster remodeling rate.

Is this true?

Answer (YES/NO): NO